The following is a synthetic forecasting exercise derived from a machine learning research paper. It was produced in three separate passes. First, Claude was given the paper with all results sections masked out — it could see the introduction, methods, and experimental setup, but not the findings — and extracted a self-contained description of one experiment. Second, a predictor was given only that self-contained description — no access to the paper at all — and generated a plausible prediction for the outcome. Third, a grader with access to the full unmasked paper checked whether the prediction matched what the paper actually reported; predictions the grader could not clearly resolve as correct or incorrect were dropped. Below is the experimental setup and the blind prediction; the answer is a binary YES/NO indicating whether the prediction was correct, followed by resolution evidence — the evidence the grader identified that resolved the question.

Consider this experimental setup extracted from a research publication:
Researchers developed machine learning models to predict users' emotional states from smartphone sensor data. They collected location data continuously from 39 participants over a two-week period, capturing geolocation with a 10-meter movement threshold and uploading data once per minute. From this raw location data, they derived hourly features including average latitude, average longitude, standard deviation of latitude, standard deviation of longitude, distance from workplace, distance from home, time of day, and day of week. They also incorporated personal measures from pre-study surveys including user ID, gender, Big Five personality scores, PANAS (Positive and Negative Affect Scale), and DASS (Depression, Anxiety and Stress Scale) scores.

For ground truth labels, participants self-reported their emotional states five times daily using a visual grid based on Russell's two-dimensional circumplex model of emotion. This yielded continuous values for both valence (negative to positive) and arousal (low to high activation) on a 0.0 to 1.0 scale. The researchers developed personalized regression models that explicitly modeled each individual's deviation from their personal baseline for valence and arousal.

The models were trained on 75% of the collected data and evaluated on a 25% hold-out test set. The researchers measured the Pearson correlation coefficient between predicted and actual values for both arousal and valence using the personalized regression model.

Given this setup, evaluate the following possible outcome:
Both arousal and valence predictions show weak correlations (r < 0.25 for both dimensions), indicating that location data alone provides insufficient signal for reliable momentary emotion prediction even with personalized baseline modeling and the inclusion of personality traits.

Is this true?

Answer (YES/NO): NO